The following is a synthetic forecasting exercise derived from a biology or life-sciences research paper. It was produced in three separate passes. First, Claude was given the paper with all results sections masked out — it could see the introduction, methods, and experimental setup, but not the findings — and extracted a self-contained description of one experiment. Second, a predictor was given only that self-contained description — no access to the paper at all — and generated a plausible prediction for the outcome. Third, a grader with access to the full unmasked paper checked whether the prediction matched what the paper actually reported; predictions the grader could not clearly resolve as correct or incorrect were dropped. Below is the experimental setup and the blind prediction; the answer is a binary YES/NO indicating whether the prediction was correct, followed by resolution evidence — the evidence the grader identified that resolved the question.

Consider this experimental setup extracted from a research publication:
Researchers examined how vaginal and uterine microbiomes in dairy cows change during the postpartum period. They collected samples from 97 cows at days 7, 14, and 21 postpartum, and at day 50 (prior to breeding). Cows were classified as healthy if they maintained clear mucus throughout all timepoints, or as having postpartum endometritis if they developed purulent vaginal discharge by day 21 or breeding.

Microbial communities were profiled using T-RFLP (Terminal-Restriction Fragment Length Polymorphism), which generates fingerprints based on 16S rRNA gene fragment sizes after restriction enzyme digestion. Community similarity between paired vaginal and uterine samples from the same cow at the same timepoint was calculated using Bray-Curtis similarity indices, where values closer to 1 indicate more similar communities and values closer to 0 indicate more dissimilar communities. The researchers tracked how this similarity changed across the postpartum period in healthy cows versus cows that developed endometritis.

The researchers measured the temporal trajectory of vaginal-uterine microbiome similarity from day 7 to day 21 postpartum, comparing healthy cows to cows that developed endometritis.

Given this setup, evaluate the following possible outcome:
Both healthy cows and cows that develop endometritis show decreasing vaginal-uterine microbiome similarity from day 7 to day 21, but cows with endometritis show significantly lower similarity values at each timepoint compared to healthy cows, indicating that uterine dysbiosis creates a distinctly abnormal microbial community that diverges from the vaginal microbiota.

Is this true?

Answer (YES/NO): NO